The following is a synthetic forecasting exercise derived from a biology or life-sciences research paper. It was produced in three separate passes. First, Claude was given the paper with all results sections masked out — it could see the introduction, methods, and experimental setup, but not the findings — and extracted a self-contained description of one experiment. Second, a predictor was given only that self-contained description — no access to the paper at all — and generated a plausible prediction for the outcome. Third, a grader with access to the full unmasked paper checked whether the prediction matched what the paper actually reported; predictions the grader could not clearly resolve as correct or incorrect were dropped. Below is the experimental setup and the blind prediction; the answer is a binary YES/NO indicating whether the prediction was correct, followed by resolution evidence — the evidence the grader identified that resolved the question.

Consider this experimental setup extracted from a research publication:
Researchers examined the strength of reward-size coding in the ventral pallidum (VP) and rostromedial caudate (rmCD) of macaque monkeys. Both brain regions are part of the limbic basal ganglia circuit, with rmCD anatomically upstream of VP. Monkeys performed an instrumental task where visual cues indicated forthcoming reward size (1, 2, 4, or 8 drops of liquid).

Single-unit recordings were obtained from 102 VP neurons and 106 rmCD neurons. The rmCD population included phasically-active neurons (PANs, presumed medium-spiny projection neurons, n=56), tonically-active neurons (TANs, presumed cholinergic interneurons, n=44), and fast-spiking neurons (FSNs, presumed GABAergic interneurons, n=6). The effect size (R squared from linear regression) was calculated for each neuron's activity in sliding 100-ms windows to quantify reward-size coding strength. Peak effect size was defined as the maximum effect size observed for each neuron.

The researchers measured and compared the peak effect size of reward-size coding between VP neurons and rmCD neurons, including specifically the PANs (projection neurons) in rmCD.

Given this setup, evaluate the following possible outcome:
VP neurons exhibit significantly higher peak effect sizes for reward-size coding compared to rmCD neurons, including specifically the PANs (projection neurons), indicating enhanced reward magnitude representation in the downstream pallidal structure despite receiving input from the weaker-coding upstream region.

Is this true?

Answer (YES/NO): YES